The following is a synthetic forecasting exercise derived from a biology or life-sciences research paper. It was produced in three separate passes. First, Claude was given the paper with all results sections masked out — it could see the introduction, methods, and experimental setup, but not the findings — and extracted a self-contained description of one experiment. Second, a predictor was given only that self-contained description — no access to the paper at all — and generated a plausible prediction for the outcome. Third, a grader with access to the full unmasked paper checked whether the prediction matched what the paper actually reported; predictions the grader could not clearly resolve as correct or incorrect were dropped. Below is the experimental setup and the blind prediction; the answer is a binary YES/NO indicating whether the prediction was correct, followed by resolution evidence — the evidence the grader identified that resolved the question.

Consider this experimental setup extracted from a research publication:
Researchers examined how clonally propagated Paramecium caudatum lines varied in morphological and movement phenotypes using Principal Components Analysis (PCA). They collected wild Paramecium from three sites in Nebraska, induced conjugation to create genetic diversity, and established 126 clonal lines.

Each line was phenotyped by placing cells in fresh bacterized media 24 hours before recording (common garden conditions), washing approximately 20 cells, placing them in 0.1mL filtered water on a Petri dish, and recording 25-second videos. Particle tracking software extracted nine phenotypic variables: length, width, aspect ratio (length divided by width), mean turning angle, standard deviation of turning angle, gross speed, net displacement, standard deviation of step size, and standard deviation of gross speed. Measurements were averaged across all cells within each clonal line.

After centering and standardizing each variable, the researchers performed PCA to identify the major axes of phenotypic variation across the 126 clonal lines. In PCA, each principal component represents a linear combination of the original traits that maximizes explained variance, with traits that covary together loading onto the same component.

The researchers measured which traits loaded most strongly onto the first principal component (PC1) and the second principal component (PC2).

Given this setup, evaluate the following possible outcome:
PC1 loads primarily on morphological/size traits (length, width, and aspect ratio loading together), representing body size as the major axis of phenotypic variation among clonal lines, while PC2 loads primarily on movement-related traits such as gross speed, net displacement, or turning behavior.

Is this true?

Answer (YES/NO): NO